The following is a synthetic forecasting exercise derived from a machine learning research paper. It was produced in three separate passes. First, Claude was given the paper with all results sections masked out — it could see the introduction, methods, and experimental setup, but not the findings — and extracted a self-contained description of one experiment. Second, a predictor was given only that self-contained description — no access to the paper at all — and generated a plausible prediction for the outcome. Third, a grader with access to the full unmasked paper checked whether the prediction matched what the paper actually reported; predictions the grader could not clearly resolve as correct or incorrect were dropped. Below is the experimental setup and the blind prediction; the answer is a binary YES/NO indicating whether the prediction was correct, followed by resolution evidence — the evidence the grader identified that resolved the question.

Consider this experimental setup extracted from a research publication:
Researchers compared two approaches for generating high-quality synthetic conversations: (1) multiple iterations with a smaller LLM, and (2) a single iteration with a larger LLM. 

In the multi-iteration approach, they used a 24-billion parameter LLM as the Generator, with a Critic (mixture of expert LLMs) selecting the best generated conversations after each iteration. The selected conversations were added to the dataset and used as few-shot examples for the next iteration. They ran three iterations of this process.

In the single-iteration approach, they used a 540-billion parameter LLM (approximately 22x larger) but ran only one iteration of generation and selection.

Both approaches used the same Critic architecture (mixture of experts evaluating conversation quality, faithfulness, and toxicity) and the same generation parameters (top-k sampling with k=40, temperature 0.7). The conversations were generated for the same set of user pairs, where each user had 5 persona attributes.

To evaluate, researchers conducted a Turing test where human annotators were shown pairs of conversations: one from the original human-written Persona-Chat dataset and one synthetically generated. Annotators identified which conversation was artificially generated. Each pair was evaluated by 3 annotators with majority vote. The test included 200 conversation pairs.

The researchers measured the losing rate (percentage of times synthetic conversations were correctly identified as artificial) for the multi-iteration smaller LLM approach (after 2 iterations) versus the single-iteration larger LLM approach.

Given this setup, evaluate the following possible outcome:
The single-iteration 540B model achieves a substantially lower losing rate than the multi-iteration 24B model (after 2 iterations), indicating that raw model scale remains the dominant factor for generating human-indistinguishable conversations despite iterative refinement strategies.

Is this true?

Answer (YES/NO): NO